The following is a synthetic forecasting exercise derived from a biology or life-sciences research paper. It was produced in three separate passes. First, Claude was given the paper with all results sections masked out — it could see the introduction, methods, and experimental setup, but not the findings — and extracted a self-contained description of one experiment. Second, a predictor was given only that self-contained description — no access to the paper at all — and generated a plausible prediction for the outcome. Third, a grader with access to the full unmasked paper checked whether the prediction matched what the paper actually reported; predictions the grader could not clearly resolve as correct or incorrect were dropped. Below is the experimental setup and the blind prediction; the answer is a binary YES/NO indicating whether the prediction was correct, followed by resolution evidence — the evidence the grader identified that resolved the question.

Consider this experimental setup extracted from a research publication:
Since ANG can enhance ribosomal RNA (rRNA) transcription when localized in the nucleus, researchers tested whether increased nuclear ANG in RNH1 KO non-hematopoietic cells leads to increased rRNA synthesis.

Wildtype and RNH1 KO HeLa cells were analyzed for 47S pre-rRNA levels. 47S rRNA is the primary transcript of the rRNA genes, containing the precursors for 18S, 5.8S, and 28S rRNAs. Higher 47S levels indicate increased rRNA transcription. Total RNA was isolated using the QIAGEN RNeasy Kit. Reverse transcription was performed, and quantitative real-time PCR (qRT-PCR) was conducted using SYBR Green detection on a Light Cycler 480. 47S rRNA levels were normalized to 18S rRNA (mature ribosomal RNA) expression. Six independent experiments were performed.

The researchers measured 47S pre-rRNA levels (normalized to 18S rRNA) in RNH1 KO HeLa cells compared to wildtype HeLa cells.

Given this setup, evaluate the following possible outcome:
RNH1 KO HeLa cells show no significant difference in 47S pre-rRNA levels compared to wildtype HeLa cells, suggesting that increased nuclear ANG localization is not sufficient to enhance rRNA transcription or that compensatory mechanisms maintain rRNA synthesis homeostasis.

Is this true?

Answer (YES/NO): NO